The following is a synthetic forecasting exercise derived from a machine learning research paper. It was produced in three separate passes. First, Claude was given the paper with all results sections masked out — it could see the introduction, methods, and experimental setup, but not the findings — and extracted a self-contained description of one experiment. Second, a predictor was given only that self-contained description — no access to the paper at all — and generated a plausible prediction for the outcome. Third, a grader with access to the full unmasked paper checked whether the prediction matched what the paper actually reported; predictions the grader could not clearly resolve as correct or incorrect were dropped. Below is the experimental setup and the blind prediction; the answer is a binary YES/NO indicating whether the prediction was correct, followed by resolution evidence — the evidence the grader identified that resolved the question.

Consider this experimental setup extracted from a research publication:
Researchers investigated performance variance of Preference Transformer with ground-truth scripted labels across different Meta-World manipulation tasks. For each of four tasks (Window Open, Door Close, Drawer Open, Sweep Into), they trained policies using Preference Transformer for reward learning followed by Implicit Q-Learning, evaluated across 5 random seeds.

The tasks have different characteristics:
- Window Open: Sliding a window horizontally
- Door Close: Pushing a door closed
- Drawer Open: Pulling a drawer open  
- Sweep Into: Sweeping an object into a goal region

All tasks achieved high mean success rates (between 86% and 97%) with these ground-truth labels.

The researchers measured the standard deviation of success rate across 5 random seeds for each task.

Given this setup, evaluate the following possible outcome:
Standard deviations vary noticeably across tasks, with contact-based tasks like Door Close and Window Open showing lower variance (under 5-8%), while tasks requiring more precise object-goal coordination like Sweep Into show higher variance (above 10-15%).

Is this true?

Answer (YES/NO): NO